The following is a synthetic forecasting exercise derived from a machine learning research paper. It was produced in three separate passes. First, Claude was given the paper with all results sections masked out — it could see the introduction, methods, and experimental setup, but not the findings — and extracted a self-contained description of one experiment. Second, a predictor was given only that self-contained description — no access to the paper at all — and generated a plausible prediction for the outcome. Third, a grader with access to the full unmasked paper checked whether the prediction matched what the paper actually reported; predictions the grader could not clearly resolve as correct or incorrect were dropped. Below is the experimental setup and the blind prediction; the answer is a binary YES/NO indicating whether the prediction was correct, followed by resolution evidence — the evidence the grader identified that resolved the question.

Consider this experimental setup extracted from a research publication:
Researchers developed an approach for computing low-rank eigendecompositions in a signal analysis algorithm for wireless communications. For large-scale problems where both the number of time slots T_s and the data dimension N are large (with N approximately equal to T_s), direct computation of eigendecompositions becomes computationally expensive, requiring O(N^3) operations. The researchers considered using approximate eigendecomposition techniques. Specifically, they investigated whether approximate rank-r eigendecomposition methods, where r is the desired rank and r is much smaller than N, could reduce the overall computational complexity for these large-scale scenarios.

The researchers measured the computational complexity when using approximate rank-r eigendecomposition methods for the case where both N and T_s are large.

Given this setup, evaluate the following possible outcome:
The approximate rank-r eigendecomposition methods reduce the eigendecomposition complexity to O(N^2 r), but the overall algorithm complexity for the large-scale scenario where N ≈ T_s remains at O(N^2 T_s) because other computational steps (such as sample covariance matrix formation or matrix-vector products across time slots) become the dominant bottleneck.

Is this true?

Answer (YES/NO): NO